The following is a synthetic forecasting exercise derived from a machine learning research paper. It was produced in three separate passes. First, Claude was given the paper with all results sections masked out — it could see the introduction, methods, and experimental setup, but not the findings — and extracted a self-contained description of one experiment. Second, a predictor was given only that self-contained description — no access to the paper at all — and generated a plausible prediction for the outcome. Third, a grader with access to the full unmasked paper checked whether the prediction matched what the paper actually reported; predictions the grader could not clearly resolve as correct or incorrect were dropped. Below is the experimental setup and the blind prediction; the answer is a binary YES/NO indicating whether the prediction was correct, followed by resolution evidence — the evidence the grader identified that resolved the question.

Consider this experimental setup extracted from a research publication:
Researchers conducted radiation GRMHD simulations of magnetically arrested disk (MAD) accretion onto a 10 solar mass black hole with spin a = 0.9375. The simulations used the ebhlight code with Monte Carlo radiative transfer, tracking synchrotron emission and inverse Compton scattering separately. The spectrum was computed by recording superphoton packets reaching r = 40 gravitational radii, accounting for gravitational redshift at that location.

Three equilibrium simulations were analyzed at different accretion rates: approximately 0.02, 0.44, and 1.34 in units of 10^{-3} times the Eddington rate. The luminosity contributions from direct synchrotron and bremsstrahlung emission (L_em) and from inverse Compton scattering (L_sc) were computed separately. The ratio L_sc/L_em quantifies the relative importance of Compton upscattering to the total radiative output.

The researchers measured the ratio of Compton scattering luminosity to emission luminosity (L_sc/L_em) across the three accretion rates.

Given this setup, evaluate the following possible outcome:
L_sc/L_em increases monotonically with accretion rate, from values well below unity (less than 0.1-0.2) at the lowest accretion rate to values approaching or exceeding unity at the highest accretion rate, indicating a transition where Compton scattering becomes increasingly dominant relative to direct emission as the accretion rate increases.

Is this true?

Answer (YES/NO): NO